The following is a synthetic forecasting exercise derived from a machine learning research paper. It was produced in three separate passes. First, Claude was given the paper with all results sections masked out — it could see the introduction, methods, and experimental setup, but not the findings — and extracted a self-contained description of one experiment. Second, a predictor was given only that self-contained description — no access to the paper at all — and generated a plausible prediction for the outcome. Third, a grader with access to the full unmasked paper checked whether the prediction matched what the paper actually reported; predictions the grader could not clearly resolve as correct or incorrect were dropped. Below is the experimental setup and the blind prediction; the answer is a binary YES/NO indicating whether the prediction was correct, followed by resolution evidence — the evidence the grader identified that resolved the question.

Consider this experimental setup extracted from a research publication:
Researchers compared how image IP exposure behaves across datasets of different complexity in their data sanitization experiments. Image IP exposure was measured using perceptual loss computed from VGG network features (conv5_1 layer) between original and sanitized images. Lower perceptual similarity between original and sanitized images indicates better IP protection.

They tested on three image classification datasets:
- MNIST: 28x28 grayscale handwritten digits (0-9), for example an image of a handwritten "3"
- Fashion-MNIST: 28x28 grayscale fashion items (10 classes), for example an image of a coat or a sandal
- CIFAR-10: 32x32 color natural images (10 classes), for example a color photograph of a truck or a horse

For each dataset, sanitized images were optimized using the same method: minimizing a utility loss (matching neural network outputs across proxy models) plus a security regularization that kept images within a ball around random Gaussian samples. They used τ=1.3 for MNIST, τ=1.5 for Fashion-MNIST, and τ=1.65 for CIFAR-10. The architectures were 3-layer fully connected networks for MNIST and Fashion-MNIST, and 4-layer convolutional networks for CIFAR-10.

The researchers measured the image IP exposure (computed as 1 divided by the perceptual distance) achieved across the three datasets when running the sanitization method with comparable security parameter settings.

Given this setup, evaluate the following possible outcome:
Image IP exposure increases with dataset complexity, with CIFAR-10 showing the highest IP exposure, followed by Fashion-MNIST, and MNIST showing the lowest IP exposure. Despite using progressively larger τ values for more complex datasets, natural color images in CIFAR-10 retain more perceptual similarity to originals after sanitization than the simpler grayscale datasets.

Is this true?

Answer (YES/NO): YES